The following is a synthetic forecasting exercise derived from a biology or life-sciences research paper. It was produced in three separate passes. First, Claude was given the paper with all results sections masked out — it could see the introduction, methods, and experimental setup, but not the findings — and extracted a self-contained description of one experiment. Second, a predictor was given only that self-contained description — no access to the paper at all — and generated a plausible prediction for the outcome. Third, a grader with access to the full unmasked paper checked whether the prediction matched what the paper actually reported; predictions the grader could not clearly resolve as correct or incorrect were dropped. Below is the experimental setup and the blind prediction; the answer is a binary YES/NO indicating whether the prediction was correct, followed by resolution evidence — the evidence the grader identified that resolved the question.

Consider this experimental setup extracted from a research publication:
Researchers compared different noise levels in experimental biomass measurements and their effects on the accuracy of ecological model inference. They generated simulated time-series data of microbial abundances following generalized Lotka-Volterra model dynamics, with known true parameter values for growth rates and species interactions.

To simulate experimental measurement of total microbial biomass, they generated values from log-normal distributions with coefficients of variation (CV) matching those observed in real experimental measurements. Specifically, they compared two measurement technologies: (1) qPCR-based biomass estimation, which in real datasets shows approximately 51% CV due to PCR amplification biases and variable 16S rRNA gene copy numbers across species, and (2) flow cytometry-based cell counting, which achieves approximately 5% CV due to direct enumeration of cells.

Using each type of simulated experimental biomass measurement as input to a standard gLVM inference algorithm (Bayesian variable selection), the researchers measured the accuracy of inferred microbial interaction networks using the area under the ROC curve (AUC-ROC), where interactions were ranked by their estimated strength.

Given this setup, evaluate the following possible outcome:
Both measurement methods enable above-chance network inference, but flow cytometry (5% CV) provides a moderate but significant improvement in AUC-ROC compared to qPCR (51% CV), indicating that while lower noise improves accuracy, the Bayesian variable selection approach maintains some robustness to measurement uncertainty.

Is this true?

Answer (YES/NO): NO